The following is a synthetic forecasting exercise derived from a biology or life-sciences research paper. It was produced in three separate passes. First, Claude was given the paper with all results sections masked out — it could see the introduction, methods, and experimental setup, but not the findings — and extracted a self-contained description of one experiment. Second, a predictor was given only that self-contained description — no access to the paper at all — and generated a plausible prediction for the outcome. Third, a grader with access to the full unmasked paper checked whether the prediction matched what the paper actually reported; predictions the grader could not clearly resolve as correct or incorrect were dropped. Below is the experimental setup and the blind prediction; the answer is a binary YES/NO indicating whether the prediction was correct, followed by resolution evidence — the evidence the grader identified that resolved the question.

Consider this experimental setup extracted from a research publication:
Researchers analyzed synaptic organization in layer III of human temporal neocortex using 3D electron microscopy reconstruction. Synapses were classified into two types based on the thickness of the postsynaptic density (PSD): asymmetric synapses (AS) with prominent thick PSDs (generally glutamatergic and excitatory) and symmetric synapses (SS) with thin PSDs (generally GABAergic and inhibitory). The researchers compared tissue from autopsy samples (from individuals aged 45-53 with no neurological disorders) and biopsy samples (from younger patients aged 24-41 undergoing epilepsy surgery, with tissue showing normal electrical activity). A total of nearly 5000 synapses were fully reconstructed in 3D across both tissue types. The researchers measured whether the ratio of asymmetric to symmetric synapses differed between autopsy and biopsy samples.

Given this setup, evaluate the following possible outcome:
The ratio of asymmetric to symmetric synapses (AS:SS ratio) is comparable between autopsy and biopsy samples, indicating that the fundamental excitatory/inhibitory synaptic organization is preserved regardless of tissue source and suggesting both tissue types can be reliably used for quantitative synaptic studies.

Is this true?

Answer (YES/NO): YES